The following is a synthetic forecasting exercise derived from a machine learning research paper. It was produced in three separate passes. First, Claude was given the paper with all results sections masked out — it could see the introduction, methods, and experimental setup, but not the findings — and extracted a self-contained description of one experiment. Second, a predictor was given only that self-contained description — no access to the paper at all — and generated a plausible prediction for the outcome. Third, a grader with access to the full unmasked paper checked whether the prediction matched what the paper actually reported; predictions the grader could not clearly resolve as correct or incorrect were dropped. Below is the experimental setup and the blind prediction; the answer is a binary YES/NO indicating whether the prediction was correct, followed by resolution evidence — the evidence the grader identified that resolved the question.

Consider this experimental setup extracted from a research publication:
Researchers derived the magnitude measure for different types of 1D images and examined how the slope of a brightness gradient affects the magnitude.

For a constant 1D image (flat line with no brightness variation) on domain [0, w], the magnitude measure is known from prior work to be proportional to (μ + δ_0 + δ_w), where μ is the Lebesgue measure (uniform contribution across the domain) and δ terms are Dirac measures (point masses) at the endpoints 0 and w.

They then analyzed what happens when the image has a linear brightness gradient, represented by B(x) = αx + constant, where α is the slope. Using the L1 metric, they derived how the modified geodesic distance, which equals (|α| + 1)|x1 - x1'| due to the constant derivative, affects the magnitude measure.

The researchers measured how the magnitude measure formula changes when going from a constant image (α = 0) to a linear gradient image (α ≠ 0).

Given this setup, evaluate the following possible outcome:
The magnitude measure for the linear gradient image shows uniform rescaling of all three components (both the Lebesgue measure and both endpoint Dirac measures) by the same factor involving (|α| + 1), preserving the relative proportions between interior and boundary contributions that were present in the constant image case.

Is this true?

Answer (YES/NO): YES